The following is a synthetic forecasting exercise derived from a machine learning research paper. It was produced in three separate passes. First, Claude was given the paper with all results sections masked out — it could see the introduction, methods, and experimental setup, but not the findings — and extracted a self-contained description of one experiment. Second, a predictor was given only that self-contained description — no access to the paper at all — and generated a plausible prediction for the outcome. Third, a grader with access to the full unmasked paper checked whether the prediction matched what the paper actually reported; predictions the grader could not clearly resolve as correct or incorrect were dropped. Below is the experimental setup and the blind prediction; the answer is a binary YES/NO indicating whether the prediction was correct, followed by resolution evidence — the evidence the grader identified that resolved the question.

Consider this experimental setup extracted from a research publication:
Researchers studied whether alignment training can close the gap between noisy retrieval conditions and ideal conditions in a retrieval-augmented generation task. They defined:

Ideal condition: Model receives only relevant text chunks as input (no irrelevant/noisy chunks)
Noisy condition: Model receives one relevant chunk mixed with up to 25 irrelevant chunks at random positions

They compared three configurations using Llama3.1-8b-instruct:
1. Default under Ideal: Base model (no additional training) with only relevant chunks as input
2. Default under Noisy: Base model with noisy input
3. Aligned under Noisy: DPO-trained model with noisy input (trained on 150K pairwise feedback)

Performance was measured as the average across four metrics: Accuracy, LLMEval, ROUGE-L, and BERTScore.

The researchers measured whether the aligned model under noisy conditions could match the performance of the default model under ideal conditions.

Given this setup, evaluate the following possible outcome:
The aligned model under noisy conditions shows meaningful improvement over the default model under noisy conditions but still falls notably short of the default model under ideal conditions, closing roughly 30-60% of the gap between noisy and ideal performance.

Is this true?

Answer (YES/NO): NO